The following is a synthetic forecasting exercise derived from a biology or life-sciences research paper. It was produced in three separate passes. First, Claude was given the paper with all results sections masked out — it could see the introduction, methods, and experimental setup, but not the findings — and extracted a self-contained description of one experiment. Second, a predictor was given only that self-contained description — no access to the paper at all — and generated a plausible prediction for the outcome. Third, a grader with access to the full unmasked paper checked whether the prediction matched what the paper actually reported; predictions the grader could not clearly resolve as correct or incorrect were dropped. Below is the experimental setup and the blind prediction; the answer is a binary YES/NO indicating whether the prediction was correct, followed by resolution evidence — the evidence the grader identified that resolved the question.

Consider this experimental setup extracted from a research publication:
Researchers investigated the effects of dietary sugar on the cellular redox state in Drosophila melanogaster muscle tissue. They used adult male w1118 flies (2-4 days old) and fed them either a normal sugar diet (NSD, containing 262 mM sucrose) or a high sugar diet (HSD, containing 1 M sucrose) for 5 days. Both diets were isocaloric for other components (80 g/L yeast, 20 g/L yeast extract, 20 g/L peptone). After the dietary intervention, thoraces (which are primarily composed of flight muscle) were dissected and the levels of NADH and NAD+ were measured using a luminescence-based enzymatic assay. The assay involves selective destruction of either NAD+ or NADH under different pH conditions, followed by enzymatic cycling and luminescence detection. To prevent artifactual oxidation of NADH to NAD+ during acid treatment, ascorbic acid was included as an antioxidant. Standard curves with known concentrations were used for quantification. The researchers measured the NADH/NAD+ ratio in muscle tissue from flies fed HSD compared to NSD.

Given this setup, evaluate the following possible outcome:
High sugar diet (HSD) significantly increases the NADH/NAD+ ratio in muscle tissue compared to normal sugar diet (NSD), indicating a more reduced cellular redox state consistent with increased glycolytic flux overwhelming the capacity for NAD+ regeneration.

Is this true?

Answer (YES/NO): NO